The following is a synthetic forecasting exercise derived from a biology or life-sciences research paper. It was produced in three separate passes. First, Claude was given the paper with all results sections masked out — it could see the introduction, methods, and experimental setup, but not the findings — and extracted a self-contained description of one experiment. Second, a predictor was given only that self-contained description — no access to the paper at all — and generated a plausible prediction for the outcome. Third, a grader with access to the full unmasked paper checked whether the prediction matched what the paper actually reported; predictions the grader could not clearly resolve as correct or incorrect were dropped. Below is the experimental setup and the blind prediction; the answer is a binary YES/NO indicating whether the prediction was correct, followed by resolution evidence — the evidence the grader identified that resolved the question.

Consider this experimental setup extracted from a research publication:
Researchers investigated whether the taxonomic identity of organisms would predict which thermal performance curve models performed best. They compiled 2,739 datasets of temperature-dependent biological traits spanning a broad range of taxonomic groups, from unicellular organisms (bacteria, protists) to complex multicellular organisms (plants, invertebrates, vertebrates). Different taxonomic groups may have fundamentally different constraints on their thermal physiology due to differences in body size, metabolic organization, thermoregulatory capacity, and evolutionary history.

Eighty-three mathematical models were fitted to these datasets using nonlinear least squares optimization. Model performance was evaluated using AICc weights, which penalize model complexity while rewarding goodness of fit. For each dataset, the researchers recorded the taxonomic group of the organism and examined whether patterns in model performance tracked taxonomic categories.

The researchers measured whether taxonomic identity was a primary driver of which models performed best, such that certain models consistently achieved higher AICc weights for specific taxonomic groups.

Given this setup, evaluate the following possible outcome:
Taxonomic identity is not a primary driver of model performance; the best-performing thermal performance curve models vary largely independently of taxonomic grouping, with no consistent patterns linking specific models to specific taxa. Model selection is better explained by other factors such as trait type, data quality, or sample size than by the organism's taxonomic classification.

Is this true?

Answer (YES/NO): YES